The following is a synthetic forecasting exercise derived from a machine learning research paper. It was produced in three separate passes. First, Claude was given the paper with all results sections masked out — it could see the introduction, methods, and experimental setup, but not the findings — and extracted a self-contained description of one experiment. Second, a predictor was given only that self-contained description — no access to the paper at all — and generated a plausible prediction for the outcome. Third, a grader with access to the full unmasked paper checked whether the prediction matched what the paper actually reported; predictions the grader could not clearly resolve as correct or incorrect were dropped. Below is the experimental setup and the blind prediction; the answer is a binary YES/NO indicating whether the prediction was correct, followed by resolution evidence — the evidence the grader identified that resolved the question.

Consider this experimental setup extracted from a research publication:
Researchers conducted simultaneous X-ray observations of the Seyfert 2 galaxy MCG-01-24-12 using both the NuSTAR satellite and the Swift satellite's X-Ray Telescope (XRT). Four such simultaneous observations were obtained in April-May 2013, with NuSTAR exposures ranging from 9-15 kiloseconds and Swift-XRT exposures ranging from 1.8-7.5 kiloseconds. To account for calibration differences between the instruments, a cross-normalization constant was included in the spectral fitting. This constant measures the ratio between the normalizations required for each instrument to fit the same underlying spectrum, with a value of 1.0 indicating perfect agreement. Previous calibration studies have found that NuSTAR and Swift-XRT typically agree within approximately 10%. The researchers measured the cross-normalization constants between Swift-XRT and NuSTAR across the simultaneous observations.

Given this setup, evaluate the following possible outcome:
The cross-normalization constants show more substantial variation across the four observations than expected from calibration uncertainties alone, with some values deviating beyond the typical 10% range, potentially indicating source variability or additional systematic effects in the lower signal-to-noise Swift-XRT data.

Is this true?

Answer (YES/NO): YES